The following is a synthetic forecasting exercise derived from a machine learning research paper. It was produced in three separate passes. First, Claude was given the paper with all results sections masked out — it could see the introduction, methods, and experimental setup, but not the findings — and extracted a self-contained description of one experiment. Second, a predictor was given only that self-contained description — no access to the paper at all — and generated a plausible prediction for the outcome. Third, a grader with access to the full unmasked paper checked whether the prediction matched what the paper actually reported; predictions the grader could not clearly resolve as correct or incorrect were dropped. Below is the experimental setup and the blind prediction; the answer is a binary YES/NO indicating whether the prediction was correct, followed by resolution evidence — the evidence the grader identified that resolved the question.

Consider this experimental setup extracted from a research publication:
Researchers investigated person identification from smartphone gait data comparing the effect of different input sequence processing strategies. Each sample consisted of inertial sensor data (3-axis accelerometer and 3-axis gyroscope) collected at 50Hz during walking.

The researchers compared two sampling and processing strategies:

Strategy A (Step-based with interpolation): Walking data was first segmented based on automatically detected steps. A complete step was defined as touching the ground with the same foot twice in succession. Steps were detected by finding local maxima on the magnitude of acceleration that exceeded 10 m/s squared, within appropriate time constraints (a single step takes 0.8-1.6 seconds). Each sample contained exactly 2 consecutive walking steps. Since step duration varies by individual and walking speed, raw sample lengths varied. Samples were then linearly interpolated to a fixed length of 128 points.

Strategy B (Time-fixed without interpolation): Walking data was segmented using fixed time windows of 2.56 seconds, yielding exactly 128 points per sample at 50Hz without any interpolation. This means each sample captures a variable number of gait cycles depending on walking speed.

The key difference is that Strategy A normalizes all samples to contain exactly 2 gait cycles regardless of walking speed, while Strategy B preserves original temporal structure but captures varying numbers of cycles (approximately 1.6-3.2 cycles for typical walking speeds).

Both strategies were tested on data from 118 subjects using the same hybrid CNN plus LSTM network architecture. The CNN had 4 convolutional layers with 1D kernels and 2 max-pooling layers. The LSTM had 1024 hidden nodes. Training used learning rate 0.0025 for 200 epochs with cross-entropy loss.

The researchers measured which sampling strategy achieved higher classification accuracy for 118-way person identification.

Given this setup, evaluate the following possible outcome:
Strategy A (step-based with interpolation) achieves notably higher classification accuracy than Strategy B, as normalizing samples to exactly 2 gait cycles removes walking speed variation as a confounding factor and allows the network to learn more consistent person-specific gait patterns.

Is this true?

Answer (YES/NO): NO